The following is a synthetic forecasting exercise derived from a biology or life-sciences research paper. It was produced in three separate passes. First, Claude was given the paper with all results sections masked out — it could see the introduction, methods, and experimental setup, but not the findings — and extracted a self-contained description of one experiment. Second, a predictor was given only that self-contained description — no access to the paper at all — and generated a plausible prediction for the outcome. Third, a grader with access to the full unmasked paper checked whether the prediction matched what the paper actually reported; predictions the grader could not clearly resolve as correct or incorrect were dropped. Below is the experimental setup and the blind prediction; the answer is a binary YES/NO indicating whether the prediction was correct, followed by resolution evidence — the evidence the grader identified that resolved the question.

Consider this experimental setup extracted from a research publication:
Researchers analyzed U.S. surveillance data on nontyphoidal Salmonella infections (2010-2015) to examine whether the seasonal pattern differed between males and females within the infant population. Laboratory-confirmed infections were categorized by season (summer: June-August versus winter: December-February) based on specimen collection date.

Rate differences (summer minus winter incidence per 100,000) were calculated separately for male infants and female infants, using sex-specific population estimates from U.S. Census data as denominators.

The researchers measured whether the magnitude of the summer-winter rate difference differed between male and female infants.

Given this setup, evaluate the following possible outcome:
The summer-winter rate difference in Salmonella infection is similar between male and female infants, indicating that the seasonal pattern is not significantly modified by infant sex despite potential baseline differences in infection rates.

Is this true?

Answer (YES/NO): YES